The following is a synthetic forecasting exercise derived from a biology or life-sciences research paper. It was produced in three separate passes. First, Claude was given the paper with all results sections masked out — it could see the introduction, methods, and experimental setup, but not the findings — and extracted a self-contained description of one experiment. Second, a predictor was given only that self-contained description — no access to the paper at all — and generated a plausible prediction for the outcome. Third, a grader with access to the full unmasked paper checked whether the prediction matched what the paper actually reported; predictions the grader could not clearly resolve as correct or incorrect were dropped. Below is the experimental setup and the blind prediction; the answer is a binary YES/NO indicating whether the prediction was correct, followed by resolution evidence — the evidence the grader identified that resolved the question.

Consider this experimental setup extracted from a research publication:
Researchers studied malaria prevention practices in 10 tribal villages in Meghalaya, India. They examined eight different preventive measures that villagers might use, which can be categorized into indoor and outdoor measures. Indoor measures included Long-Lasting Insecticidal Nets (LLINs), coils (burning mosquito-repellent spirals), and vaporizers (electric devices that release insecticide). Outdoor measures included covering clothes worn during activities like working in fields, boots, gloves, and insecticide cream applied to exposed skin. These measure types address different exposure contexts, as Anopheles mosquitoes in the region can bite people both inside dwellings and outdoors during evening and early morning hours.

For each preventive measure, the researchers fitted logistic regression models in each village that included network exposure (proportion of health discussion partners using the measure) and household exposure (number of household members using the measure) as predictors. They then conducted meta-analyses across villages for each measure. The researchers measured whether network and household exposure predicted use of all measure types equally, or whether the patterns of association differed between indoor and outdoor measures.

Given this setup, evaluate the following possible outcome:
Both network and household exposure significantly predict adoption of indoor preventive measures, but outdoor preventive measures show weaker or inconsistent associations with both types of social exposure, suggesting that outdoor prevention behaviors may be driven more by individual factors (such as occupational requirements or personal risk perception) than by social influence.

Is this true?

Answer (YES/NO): NO